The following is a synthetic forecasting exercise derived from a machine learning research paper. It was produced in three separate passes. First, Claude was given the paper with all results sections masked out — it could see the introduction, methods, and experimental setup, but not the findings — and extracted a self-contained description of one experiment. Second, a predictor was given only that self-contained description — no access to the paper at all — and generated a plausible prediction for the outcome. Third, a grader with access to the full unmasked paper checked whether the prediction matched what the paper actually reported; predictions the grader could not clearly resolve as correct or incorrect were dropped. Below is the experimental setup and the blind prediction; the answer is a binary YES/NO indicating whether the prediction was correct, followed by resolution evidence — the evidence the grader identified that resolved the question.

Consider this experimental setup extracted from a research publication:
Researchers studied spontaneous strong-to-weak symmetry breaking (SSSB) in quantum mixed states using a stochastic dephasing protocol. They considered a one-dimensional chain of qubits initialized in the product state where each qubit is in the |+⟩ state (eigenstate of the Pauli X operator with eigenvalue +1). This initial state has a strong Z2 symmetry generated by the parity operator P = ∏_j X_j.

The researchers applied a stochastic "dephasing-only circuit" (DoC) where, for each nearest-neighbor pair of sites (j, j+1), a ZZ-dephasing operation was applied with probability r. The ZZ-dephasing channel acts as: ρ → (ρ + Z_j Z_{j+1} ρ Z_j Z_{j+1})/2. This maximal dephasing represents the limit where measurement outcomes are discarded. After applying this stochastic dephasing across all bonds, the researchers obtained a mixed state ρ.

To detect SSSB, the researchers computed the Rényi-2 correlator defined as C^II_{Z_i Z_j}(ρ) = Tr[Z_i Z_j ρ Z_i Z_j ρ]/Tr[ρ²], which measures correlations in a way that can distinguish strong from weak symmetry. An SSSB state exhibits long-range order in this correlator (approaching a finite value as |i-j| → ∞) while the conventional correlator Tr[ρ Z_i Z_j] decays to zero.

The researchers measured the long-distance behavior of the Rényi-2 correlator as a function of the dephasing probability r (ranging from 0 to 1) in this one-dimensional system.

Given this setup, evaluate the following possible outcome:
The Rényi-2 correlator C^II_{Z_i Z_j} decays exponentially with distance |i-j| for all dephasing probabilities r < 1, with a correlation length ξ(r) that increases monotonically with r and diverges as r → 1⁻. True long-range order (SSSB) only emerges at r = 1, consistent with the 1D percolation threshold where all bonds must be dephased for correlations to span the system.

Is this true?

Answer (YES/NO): YES